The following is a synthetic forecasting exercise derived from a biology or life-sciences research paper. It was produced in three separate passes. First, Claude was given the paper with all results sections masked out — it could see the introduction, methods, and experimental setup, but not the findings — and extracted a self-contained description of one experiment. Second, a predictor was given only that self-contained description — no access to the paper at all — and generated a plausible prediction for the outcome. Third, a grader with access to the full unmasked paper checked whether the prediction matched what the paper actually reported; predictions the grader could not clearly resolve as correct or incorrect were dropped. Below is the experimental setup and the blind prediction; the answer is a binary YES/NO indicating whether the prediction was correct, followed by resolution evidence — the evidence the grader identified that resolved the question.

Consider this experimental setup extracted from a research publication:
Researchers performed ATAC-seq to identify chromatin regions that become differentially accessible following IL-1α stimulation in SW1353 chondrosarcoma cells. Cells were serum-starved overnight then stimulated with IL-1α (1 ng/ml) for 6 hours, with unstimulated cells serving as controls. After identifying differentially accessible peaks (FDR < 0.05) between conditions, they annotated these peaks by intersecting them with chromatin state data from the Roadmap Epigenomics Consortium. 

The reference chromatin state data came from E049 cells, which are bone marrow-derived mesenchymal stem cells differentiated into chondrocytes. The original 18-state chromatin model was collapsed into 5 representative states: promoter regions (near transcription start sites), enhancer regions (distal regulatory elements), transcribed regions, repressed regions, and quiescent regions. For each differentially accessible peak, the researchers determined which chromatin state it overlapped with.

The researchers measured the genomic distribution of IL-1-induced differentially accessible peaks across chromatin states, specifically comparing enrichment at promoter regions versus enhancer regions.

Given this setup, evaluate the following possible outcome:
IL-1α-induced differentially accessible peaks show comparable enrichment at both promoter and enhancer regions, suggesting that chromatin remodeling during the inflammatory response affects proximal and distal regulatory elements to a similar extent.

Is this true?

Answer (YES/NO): NO